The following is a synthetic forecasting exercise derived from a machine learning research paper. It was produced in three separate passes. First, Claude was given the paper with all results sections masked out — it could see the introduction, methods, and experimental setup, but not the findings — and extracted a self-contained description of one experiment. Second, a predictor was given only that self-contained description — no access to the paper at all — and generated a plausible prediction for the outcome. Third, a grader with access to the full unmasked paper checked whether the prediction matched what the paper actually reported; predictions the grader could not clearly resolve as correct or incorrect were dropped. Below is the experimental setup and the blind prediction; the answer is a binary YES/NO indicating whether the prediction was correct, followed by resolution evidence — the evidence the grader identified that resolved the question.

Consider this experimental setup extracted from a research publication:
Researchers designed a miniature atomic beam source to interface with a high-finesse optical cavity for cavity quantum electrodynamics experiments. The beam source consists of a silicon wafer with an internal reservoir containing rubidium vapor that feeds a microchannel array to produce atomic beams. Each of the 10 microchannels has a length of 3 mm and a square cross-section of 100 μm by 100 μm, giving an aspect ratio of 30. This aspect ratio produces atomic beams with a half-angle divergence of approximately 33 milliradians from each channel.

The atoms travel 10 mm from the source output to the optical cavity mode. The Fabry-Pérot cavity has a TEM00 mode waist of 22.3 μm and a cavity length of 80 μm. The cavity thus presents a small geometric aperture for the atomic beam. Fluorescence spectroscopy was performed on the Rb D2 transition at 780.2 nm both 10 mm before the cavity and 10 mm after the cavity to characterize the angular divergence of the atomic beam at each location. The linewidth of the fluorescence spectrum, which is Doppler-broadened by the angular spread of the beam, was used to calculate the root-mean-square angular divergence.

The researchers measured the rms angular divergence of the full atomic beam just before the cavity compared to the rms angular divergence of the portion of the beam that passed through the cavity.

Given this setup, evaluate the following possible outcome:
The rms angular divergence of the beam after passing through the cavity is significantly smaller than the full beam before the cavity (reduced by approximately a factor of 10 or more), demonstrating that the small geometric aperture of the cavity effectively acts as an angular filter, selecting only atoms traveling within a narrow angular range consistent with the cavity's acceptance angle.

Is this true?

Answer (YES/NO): NO